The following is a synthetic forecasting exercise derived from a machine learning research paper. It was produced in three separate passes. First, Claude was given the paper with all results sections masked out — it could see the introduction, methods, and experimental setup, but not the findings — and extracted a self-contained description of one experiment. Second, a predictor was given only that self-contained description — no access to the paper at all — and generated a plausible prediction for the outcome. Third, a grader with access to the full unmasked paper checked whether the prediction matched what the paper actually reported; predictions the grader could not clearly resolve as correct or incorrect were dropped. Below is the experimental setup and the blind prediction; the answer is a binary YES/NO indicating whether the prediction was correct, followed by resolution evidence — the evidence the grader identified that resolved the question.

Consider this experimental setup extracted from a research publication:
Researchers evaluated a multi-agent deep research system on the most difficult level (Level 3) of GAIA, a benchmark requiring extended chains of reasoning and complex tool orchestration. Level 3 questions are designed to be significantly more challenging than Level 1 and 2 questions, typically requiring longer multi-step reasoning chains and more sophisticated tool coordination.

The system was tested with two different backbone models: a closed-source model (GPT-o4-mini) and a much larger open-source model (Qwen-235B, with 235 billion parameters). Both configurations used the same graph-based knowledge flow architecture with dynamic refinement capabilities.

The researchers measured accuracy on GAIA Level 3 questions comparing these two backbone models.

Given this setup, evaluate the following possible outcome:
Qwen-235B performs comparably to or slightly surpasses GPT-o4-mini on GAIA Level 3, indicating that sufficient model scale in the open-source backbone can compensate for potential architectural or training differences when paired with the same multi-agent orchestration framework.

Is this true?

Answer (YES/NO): NO